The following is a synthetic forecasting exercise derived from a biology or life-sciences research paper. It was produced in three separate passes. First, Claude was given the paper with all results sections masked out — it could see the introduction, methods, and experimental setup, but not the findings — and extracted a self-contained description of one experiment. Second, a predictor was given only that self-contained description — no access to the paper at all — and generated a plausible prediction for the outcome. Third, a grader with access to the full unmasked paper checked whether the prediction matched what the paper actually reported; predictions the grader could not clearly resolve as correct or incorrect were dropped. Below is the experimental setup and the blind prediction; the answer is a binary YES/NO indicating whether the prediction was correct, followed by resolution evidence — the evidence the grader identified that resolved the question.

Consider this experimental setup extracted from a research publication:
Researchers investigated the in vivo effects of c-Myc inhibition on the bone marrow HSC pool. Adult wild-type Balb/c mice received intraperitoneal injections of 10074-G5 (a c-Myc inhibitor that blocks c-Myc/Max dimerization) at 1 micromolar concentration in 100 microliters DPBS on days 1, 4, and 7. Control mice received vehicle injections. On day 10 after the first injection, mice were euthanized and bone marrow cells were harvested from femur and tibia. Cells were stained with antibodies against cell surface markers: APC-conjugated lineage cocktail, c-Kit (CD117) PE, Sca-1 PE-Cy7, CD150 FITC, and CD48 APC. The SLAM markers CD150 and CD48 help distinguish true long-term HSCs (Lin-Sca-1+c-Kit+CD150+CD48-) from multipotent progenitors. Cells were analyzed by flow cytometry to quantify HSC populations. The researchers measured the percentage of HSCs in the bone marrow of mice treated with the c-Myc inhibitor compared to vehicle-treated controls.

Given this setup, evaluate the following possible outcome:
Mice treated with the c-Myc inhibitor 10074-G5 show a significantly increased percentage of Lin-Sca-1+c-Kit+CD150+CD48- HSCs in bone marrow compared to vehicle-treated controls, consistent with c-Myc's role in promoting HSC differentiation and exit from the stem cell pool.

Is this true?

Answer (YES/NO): YES